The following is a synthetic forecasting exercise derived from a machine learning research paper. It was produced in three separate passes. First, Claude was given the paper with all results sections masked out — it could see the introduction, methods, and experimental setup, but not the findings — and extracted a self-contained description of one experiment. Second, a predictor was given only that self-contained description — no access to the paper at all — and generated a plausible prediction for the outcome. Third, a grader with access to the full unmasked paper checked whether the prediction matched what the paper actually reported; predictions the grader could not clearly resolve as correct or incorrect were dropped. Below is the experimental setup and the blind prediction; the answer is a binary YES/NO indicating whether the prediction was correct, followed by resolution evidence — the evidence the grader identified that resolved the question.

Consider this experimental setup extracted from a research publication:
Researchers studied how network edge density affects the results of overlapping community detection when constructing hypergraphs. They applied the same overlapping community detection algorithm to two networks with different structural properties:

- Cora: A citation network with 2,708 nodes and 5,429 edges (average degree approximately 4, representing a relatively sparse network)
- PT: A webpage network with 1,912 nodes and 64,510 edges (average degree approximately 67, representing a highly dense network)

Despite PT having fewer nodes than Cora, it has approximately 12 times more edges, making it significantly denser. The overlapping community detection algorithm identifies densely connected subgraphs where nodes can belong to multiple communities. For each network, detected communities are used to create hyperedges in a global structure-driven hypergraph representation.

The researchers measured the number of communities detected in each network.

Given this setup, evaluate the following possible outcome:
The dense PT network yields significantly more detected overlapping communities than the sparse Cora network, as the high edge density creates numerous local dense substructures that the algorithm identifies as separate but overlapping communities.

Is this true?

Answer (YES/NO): NO